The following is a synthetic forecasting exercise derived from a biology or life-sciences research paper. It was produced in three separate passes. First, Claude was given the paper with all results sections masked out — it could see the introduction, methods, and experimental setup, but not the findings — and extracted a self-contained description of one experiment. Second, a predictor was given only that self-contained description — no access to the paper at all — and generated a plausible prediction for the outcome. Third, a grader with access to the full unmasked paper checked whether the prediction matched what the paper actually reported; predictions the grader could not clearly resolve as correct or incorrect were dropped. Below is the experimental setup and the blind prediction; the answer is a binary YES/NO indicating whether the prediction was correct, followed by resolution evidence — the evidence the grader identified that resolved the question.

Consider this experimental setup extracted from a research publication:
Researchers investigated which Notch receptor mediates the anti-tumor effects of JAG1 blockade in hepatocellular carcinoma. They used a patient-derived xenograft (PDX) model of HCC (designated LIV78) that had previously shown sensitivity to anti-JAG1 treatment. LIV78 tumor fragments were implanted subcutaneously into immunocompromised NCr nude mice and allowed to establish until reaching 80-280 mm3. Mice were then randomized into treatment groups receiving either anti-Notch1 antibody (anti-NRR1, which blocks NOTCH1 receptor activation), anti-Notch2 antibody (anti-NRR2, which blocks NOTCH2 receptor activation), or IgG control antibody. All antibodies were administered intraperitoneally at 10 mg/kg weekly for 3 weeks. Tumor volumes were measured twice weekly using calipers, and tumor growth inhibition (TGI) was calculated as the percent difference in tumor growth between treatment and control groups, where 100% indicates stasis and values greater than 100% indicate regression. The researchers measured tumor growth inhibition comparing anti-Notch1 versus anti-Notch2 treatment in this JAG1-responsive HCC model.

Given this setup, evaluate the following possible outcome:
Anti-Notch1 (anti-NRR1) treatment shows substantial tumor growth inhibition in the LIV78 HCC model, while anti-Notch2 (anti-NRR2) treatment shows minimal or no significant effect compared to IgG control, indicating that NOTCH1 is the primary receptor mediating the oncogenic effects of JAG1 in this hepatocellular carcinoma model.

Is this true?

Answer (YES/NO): NO